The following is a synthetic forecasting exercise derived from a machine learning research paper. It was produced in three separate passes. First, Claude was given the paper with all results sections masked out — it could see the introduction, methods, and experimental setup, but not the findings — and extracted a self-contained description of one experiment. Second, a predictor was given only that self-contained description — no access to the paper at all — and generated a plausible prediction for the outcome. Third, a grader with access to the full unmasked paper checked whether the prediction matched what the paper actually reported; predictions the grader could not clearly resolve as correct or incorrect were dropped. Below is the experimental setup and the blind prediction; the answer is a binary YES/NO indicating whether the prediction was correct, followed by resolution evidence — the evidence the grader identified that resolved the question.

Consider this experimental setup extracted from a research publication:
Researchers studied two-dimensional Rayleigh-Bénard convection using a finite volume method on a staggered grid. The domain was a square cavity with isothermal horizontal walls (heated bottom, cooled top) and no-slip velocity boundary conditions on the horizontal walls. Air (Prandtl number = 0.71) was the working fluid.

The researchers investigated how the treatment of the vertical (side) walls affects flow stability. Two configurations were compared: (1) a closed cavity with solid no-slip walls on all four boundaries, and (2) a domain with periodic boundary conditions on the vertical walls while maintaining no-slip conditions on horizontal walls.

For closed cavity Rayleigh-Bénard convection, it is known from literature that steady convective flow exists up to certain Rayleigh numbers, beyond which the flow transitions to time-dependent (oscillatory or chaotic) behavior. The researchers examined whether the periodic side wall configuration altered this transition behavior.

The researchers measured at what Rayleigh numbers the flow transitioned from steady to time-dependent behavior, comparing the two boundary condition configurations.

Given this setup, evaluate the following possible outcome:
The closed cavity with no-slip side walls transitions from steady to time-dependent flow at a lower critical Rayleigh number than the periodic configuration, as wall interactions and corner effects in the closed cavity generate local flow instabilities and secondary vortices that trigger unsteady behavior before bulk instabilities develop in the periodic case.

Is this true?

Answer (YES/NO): NO